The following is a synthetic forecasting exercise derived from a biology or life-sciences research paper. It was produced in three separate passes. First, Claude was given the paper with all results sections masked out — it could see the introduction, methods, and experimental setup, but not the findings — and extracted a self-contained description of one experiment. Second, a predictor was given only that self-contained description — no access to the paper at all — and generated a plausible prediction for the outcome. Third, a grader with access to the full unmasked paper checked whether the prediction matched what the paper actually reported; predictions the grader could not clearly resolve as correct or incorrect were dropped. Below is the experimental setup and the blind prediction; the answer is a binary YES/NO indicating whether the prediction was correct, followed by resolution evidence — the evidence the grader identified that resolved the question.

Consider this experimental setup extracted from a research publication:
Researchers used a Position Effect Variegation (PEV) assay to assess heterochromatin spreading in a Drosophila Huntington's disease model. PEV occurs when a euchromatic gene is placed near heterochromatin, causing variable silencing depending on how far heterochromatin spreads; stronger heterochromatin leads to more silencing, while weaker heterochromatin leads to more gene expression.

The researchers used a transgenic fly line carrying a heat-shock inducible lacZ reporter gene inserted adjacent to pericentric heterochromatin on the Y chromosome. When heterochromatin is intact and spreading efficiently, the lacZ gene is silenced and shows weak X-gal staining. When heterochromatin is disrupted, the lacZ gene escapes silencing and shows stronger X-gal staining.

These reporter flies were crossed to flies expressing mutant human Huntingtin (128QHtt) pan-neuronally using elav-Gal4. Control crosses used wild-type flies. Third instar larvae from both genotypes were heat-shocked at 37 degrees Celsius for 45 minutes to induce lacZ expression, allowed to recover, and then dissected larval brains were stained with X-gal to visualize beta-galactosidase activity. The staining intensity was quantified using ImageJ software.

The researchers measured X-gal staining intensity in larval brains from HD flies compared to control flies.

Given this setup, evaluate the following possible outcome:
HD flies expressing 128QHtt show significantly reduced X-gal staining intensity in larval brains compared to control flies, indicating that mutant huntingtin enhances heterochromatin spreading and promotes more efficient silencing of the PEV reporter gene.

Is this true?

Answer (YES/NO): NO